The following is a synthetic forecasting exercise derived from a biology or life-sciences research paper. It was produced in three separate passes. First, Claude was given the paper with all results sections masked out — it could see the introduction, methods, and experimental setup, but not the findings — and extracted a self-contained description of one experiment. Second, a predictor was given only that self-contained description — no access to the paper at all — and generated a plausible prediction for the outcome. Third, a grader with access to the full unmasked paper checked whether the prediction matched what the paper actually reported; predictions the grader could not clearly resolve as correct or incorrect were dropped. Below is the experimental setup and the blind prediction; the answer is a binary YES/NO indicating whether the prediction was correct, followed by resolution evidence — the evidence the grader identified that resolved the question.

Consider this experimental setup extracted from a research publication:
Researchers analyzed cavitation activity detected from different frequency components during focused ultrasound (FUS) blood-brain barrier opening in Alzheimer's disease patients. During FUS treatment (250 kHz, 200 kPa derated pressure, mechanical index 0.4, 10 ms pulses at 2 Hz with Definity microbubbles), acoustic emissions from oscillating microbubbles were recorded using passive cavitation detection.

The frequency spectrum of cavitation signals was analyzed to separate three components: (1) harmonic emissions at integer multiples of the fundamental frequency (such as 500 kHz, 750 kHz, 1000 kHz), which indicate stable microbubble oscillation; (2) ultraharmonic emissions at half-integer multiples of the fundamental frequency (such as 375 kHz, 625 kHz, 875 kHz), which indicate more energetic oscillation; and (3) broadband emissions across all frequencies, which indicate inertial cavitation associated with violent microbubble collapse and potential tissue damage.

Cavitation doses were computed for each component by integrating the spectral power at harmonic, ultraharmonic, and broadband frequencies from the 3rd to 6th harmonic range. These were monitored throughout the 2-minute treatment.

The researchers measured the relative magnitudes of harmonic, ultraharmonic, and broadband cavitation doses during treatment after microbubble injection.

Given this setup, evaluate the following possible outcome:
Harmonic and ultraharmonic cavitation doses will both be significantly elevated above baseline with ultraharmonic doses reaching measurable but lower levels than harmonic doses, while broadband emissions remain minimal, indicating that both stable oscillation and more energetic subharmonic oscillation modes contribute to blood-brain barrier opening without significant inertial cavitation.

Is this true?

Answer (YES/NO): NO